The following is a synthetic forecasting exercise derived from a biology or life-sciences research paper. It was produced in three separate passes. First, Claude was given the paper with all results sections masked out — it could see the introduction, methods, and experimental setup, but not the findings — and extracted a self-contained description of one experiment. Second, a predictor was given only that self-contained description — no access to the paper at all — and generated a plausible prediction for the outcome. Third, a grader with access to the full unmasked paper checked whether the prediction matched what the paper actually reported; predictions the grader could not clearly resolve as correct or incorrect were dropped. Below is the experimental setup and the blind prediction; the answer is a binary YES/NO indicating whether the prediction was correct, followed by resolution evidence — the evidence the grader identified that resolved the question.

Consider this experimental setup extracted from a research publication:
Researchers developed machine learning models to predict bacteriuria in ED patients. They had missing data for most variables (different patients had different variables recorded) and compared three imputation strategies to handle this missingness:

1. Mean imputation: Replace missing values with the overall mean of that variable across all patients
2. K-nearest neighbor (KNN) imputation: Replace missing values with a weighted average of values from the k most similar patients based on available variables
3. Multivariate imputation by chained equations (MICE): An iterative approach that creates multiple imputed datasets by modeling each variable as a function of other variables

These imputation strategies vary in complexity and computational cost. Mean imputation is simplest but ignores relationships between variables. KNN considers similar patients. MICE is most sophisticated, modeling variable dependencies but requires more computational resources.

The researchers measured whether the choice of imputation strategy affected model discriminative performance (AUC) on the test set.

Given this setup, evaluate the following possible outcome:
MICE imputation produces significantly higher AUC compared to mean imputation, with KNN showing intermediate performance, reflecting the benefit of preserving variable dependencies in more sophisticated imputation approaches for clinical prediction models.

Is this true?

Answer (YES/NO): NO